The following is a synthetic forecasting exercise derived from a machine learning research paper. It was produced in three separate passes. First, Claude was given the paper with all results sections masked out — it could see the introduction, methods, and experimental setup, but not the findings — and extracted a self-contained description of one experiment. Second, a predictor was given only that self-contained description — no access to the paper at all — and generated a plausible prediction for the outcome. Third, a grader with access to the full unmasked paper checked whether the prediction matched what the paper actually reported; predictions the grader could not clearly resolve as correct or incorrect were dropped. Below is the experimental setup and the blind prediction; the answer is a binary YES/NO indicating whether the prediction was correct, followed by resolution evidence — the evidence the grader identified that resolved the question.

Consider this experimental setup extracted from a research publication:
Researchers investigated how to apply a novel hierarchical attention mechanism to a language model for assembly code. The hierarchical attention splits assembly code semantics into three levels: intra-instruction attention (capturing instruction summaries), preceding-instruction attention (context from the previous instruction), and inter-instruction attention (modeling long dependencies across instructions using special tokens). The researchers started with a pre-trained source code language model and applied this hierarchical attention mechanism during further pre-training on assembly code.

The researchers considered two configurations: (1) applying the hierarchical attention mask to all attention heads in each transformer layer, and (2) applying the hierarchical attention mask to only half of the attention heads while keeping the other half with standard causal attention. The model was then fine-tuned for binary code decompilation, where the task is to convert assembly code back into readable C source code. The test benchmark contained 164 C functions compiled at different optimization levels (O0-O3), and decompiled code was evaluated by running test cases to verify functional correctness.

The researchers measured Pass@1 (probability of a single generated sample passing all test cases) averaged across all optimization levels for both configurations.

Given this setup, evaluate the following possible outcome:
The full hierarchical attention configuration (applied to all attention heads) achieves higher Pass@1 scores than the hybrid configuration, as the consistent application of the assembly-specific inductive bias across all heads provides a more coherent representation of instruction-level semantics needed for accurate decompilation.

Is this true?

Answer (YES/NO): NO